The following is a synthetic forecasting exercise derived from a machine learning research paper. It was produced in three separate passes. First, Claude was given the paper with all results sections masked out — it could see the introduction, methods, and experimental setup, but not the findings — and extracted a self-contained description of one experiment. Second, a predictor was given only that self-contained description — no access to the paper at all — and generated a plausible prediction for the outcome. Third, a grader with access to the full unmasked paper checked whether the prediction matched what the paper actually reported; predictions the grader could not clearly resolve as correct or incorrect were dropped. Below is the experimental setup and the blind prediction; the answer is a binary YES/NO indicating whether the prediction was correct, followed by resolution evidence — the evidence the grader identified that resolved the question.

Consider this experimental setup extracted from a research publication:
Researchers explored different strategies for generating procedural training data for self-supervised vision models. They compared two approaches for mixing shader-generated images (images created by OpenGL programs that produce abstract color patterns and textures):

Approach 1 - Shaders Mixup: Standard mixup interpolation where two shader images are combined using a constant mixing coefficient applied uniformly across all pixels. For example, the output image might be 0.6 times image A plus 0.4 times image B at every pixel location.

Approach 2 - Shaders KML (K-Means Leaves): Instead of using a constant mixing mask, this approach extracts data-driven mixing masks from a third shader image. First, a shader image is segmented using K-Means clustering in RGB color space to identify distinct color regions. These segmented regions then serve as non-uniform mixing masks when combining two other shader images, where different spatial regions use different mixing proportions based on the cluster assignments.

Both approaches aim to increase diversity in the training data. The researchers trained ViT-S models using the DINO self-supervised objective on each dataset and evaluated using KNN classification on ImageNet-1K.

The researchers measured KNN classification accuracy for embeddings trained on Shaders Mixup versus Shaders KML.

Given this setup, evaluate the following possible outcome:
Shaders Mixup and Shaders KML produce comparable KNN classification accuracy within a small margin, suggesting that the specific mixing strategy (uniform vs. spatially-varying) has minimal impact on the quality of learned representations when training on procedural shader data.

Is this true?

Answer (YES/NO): YES